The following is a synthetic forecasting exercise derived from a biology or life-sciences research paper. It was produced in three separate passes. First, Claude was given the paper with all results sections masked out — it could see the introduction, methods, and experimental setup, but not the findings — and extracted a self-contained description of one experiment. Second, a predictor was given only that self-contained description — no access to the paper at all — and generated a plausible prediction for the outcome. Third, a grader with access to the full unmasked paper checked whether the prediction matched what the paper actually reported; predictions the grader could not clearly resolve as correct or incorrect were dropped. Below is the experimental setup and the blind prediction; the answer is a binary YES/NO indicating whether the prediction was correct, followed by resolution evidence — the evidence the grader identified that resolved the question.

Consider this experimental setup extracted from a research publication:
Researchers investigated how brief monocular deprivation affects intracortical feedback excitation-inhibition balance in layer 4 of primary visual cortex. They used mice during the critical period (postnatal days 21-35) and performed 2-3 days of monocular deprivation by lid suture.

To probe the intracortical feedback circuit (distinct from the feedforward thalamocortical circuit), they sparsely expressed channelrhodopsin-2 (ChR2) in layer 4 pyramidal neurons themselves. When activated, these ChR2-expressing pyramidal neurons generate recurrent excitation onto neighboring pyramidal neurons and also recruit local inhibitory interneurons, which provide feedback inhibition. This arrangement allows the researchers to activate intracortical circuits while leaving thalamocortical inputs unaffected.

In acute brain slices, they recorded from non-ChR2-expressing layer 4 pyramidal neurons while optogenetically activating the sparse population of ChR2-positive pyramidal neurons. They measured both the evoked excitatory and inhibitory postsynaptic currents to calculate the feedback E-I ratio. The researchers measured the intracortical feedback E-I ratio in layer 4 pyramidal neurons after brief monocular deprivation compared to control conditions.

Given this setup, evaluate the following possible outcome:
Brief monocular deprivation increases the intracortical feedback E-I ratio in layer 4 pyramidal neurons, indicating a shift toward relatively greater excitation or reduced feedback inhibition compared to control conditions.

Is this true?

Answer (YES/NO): NO